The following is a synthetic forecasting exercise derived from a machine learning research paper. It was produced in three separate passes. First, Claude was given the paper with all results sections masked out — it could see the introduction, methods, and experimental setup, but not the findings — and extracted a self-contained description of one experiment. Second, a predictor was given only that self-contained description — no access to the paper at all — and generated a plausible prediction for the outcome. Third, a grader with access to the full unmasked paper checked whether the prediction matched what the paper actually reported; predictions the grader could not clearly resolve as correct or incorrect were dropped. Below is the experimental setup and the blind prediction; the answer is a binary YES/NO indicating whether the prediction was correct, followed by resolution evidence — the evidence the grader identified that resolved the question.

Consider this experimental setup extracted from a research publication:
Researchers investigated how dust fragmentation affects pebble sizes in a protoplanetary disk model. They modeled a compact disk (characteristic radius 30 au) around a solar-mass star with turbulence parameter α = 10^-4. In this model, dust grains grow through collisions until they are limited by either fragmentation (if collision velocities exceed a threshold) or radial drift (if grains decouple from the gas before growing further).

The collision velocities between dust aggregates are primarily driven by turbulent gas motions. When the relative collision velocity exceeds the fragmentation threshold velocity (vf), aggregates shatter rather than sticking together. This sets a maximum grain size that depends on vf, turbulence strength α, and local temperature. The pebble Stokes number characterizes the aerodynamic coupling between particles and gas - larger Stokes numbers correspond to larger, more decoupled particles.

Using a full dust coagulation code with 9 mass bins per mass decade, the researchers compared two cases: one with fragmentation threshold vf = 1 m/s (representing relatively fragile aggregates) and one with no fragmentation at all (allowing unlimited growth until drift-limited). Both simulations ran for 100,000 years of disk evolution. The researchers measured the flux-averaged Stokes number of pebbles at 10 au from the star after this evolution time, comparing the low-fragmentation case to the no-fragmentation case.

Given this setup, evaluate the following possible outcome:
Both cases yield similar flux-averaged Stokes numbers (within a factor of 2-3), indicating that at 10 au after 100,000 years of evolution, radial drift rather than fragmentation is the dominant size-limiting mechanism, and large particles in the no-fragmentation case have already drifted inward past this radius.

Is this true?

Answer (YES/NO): NO